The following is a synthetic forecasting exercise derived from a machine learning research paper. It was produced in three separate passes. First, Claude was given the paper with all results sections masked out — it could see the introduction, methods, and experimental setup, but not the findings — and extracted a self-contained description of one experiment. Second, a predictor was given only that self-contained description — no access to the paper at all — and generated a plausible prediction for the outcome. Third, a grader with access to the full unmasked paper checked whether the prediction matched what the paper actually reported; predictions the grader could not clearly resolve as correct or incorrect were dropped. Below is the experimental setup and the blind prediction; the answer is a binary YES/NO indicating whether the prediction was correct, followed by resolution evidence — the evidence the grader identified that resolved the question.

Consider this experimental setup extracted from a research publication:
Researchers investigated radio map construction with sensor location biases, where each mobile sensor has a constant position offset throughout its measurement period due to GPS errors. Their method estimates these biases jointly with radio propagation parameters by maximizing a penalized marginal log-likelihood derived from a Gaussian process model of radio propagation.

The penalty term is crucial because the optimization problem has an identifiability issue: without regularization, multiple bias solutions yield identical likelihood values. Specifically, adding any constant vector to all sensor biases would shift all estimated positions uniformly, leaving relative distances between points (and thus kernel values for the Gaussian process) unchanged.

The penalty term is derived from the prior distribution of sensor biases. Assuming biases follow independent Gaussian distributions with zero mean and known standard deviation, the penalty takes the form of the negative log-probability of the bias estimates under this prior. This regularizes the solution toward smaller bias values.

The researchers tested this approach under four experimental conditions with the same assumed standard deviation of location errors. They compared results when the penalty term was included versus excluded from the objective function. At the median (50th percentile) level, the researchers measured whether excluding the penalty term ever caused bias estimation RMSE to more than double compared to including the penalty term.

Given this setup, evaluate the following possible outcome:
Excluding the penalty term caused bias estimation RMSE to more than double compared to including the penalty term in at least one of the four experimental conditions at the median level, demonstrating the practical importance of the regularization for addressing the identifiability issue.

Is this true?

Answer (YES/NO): YES